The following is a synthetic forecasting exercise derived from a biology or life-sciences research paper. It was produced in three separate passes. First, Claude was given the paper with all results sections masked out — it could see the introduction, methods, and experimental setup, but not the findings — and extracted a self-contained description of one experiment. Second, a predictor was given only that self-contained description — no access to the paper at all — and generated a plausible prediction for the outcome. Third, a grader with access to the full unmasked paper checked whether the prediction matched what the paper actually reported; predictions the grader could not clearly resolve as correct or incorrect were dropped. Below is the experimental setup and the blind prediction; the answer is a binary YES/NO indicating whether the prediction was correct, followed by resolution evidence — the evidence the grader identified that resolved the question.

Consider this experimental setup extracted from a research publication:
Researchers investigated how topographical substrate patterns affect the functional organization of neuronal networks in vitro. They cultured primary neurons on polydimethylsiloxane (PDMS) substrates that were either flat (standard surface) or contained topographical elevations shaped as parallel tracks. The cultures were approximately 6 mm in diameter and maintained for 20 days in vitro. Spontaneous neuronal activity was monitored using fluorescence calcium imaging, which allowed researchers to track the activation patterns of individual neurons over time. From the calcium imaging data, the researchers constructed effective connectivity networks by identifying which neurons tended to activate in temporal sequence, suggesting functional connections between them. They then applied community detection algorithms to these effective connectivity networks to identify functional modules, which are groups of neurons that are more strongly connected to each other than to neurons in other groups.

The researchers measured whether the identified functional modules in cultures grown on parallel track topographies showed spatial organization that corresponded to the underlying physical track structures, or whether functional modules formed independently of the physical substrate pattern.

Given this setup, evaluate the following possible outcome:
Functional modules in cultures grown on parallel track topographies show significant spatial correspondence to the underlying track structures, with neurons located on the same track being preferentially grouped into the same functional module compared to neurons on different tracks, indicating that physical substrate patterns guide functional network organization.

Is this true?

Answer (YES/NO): YES